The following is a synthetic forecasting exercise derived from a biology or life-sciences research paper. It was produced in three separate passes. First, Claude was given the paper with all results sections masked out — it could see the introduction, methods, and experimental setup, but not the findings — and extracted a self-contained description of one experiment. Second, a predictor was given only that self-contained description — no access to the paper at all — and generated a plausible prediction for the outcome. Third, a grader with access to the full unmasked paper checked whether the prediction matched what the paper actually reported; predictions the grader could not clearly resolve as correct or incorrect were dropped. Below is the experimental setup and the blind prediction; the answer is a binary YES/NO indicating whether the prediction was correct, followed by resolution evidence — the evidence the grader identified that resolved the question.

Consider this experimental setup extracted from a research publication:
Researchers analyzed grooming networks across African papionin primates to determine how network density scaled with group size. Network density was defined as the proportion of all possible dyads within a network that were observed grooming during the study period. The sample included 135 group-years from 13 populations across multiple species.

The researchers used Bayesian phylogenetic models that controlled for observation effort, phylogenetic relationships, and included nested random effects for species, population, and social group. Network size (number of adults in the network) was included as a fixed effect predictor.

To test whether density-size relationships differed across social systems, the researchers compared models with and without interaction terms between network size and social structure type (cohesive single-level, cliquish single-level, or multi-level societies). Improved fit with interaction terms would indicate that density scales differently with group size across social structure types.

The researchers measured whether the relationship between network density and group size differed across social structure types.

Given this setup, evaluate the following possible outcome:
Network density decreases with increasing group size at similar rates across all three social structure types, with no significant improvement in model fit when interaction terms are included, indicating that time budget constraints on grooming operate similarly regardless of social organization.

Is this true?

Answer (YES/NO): YES